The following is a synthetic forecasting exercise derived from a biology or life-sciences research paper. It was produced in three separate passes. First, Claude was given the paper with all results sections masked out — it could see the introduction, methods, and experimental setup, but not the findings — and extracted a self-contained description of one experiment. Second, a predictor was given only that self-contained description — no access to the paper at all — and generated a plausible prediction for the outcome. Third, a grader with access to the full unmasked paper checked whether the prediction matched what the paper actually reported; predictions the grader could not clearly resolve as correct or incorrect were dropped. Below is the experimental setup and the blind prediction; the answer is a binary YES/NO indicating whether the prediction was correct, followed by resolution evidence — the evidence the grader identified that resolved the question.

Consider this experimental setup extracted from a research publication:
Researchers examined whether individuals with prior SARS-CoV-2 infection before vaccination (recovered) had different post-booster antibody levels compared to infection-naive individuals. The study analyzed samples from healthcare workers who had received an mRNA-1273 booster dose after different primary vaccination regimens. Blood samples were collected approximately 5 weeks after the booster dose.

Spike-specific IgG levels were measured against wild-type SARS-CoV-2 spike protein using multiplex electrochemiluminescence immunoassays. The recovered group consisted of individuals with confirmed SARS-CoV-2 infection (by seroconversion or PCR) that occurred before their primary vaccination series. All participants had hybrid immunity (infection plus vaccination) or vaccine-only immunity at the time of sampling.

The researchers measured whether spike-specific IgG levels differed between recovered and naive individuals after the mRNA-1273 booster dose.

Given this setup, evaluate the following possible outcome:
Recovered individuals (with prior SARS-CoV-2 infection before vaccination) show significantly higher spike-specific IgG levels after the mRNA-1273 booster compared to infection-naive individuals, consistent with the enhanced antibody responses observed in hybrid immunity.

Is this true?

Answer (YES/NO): YES